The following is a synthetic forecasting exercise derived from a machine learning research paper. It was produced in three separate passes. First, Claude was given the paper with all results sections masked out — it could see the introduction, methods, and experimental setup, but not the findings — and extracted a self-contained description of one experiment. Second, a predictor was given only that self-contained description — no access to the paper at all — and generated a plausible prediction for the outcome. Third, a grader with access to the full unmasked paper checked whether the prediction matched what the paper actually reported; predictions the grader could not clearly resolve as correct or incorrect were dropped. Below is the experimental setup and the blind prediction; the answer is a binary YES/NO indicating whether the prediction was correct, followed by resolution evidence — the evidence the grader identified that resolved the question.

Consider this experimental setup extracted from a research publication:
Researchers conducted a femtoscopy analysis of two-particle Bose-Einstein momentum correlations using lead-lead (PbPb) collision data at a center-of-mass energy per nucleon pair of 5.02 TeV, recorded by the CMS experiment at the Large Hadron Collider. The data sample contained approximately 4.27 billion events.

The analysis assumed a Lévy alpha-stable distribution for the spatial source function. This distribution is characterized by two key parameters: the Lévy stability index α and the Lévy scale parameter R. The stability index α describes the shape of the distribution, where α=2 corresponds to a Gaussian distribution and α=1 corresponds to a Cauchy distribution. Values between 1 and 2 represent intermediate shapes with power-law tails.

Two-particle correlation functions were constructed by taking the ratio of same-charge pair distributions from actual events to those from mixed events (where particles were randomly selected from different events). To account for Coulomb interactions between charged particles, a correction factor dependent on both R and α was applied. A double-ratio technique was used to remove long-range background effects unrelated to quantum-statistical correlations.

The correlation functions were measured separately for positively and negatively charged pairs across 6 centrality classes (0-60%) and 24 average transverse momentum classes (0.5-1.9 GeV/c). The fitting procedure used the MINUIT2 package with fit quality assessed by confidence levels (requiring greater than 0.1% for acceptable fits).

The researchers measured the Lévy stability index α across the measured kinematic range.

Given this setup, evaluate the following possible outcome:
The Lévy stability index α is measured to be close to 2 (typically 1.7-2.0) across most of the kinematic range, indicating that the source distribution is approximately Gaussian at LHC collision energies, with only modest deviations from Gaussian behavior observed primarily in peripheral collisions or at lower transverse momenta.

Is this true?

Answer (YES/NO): NO